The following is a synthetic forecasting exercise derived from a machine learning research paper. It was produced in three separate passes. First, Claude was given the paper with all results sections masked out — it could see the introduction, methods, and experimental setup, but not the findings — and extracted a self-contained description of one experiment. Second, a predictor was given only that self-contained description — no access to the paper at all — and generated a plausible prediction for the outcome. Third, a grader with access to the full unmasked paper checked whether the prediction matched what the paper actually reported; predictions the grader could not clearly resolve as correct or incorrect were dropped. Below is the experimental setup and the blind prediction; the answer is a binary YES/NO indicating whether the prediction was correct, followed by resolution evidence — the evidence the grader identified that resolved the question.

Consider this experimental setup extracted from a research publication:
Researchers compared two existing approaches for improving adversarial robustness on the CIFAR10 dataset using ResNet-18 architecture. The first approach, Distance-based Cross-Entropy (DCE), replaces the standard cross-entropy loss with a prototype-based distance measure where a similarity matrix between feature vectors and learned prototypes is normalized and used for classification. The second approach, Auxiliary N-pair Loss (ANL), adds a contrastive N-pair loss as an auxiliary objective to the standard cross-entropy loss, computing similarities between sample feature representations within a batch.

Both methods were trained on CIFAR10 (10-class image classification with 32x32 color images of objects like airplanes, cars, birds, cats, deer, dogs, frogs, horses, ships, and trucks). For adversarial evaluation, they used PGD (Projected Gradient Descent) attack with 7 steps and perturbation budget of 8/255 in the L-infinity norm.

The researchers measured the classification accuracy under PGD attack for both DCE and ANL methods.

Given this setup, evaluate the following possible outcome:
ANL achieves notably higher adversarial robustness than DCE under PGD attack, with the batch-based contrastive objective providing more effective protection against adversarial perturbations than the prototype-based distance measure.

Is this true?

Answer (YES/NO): NO